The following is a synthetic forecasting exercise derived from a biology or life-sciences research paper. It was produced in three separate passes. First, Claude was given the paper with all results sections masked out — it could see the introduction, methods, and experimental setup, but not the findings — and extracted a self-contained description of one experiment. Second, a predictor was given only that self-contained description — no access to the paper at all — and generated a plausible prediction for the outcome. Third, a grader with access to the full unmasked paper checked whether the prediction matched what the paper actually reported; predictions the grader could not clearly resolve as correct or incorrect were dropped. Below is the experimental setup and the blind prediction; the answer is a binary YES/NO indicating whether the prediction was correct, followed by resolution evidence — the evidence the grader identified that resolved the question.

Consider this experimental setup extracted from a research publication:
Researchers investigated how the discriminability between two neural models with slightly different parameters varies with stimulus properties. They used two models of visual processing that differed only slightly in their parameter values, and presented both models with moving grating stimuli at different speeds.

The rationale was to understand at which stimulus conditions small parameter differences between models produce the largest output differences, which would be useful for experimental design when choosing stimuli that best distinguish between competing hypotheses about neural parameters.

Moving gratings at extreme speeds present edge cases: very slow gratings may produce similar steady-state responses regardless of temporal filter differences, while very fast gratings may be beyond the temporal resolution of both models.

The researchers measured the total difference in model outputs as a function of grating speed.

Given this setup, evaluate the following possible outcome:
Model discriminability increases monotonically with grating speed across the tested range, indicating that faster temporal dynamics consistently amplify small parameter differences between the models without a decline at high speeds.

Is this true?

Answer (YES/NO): NO